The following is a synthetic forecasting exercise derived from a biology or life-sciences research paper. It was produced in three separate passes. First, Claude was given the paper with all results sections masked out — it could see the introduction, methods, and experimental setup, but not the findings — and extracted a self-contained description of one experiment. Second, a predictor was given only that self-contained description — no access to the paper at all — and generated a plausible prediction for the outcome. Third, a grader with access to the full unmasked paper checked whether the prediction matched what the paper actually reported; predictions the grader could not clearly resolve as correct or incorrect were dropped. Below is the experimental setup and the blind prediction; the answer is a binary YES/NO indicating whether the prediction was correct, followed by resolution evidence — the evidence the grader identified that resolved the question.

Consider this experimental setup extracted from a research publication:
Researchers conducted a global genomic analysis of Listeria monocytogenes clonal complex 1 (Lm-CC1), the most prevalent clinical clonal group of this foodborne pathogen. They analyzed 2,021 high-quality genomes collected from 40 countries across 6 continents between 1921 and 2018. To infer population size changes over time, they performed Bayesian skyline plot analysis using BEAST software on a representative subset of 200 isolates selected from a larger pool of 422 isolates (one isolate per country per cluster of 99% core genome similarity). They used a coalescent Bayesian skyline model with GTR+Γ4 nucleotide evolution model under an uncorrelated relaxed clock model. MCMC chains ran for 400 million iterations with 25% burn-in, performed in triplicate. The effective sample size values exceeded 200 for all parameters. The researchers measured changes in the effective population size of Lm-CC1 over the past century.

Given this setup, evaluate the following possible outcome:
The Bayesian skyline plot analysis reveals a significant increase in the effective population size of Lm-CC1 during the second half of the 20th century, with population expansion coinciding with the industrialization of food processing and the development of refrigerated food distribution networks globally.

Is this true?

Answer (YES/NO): NO